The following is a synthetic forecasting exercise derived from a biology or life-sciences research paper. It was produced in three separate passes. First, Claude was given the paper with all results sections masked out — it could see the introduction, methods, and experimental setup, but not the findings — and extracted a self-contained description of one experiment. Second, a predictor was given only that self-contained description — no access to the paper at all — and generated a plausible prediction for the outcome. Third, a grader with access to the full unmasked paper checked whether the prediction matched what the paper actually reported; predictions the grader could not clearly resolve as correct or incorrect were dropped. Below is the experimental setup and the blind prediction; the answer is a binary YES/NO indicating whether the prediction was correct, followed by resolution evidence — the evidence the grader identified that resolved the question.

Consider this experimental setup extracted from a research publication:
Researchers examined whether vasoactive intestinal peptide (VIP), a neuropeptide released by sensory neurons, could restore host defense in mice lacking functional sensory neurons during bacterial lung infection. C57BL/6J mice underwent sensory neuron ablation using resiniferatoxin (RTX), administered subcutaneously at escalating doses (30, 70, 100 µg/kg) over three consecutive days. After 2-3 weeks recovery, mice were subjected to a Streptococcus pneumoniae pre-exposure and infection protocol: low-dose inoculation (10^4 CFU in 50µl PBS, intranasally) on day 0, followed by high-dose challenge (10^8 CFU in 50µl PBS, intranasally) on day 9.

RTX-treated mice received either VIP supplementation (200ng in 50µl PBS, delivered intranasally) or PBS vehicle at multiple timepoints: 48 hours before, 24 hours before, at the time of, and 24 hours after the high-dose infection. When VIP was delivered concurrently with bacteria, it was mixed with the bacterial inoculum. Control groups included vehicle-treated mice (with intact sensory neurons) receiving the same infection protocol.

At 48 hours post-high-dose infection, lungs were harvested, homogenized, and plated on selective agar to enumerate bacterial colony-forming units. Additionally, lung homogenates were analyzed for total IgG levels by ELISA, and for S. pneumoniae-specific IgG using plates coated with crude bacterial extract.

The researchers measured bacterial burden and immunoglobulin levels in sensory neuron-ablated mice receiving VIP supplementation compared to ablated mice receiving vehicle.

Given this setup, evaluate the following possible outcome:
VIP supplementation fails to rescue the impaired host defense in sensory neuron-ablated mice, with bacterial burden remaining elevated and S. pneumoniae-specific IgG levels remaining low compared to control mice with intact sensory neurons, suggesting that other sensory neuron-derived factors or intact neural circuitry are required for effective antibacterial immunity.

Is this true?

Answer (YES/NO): NO